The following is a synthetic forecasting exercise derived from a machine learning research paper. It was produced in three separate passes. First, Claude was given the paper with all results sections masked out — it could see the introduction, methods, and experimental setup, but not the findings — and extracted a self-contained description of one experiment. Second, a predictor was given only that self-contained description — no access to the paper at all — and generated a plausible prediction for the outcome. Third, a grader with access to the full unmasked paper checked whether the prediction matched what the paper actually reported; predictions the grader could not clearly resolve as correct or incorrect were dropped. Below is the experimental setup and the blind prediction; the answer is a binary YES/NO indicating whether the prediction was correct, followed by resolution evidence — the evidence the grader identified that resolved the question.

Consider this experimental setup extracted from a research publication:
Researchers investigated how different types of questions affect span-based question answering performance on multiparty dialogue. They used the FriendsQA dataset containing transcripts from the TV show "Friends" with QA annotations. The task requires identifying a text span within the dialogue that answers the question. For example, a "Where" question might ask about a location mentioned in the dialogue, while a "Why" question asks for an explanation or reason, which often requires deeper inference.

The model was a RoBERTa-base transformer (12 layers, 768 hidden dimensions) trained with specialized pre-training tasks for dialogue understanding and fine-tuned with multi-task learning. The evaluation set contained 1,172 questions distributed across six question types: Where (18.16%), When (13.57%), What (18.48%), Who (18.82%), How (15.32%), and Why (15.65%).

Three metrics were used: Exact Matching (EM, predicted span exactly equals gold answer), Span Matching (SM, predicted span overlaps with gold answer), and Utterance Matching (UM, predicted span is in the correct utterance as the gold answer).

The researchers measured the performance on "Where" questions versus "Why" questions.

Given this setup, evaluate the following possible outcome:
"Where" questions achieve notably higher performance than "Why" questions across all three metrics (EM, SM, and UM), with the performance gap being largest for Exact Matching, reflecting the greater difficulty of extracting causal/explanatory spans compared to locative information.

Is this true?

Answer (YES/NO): YES